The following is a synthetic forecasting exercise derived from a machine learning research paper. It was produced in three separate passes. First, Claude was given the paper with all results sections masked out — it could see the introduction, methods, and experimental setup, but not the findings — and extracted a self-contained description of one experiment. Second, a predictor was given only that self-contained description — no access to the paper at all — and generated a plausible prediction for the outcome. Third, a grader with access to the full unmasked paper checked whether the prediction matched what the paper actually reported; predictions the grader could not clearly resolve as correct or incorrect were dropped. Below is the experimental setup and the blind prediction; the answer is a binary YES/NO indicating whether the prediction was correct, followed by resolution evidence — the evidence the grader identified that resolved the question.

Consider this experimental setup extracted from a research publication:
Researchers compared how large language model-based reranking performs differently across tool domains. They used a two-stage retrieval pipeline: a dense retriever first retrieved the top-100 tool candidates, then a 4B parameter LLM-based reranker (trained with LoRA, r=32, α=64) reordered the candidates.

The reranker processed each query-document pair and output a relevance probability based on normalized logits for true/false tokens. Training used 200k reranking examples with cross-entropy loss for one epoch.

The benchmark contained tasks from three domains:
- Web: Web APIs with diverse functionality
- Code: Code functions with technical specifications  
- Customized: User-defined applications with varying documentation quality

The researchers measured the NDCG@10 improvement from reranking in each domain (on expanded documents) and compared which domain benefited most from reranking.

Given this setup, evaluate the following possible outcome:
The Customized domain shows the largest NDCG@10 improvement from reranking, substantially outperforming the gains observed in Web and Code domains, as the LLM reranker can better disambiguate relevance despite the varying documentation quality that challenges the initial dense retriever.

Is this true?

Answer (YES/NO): YES